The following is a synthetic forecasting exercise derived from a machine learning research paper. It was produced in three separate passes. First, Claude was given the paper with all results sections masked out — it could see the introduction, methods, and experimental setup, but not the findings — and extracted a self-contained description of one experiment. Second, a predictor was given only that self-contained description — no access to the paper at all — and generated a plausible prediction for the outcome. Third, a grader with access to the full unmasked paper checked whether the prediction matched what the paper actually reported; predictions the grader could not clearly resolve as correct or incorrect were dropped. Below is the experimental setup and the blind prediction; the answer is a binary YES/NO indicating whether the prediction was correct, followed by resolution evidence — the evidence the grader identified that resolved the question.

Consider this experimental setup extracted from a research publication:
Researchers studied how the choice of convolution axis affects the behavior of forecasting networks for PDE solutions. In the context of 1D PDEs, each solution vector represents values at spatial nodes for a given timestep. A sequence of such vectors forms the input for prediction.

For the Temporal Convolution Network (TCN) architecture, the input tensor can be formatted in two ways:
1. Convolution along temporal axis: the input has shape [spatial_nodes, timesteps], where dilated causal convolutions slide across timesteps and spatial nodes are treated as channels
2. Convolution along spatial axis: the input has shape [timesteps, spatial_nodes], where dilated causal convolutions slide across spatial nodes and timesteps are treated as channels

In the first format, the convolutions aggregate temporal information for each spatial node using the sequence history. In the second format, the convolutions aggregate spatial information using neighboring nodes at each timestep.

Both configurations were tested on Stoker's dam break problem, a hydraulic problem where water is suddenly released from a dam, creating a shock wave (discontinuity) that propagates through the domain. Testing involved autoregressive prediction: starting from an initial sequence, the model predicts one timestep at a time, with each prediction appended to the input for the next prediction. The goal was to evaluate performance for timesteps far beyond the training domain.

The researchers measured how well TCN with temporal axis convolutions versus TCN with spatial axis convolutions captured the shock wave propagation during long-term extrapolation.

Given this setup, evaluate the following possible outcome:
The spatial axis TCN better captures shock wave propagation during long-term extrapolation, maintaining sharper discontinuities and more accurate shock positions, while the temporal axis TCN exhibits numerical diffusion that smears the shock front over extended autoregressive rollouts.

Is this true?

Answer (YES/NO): NO